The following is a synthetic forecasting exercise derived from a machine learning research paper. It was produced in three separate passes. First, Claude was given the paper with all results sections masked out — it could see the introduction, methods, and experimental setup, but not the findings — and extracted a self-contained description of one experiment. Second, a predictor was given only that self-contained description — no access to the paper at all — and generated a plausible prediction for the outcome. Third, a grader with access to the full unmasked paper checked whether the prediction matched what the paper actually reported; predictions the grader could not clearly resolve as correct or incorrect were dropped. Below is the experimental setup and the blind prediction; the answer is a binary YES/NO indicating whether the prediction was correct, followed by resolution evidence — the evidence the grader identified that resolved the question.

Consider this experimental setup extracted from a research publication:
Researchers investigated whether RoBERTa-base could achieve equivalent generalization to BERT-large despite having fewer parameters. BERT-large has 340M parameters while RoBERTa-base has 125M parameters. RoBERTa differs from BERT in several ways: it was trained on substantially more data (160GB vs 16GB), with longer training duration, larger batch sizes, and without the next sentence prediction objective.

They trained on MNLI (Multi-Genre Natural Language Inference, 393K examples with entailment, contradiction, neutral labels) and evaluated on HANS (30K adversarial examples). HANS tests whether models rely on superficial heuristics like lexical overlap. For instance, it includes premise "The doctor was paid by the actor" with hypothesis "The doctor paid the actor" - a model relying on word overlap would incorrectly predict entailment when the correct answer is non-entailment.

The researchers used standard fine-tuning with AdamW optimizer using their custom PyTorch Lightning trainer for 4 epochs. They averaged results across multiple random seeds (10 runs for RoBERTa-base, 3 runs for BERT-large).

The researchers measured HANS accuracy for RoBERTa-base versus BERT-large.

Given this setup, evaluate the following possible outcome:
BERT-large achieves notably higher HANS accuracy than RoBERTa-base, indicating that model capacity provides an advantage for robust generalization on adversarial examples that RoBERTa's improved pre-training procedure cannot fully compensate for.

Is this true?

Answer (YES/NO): NO